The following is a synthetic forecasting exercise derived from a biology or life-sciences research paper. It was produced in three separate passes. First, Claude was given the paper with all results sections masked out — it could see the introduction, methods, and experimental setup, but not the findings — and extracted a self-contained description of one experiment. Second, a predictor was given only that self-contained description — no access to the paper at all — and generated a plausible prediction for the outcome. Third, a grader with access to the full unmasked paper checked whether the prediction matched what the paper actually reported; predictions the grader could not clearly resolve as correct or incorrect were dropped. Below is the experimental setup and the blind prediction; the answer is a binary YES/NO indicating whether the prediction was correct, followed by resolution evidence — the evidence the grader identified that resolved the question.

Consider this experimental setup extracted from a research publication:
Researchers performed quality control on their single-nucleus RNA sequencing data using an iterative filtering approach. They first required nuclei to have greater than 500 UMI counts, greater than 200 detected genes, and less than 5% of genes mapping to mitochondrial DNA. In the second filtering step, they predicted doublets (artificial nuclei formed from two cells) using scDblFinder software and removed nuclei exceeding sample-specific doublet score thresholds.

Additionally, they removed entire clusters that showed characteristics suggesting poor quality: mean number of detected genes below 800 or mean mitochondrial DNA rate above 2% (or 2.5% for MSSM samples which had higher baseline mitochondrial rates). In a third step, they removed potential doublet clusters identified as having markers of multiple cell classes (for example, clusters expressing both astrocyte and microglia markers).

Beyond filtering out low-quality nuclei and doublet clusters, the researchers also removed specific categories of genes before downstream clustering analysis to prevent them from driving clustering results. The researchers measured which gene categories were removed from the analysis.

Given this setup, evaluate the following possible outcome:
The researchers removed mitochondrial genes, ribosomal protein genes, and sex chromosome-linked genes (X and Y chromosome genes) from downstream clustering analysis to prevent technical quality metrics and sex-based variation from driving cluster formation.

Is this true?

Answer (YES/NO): NO